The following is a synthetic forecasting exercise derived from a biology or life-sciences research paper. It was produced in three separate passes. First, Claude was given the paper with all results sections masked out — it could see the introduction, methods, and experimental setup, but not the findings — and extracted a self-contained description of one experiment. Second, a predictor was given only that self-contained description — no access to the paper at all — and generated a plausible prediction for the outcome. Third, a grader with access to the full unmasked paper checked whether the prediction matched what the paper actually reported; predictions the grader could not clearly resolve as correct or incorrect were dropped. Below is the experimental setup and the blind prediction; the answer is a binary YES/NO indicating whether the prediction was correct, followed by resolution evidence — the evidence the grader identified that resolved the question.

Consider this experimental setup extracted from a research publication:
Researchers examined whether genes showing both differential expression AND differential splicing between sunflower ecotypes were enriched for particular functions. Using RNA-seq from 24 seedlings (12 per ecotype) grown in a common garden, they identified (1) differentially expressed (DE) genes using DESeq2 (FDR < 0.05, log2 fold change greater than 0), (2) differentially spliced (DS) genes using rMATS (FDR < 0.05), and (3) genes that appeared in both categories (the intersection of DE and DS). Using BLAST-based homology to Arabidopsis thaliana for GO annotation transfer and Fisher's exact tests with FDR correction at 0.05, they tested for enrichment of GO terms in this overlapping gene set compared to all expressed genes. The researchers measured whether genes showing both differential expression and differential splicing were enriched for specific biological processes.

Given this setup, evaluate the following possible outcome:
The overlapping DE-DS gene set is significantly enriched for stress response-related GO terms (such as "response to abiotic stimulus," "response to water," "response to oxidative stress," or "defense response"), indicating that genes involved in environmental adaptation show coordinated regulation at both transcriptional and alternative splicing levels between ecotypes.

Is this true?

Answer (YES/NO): NO